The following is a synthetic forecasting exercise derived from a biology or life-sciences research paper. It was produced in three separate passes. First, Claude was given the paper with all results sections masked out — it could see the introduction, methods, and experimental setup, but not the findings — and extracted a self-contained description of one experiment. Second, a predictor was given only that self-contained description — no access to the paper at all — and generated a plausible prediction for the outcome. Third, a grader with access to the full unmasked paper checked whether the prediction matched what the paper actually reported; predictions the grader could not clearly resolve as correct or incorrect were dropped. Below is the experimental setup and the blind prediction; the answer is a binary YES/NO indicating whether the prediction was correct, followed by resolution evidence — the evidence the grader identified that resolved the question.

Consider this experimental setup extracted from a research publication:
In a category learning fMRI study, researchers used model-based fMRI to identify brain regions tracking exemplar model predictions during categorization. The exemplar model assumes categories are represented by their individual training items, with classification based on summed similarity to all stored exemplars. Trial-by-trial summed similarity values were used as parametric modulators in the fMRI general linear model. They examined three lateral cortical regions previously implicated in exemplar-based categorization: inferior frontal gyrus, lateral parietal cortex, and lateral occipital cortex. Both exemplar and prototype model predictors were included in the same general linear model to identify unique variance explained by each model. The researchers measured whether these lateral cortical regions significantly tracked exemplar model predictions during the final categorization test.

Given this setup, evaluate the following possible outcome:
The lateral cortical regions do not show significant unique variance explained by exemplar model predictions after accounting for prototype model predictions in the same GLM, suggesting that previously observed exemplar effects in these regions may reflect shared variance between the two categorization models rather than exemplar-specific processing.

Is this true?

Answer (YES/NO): NO